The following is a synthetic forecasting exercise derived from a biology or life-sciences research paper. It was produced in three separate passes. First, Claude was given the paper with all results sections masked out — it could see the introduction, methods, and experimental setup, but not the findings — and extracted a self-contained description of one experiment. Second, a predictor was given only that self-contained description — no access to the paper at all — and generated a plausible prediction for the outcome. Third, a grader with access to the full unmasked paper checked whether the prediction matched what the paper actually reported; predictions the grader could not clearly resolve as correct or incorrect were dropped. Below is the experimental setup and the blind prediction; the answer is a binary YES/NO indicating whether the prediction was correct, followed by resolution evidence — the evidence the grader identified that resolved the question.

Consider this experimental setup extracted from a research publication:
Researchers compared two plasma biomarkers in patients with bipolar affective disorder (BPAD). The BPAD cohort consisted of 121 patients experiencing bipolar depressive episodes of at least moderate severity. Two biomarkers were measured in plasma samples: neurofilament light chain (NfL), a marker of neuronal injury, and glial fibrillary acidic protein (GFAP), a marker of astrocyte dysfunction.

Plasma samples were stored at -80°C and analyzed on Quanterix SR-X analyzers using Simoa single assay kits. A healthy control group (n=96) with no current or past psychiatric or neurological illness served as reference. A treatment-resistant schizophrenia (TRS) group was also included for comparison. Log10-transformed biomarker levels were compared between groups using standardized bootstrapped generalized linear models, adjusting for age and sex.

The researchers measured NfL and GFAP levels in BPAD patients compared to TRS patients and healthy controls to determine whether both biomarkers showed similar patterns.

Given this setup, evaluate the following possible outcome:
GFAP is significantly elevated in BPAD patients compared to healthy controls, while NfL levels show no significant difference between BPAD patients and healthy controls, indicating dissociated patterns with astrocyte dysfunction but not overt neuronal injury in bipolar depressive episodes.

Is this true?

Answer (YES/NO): NO